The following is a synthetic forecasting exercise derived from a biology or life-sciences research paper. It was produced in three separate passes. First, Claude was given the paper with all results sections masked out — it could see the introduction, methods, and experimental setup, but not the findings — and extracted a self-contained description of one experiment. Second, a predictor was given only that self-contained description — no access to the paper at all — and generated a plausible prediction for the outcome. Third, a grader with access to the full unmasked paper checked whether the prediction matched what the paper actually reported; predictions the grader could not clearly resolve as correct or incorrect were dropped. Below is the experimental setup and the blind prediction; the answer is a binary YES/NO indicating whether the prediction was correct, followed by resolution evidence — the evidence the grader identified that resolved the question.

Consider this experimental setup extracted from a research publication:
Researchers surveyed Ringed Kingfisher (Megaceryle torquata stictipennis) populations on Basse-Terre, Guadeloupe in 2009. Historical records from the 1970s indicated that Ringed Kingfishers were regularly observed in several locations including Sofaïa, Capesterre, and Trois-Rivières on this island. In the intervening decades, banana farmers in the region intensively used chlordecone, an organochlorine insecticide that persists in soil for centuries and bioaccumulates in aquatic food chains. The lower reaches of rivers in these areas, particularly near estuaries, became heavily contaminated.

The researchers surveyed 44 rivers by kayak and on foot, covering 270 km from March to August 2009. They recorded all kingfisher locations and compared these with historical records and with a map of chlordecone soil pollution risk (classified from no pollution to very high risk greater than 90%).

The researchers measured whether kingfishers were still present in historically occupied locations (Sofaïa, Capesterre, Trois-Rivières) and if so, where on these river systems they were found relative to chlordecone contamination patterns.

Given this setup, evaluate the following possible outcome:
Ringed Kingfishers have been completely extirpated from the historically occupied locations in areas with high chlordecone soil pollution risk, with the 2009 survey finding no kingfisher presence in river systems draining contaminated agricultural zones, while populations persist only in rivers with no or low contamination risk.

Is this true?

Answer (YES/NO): NO